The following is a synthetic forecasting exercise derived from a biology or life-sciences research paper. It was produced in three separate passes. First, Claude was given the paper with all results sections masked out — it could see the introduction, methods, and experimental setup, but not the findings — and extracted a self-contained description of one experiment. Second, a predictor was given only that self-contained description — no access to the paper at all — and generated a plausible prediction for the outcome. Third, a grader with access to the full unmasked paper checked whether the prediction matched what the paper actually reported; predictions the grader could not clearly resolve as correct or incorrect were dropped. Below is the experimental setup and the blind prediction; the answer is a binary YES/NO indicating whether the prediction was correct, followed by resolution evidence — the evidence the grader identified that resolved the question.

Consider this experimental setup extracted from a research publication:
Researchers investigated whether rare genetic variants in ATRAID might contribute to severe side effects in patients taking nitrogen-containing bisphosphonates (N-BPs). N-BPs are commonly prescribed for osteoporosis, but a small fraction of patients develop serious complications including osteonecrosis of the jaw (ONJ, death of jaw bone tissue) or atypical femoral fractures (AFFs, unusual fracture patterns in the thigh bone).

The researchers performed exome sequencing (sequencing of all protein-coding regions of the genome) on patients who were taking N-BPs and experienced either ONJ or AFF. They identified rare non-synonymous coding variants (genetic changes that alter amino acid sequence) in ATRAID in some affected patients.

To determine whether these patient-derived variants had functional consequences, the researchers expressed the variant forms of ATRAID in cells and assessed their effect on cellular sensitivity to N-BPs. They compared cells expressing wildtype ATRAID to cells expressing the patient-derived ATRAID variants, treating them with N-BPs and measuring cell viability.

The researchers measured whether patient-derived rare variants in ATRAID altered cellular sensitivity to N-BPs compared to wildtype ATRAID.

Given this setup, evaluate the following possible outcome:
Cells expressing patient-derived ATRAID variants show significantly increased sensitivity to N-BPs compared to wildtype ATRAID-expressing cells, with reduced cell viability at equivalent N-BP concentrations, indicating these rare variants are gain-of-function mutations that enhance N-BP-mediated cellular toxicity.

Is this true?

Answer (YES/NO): YES